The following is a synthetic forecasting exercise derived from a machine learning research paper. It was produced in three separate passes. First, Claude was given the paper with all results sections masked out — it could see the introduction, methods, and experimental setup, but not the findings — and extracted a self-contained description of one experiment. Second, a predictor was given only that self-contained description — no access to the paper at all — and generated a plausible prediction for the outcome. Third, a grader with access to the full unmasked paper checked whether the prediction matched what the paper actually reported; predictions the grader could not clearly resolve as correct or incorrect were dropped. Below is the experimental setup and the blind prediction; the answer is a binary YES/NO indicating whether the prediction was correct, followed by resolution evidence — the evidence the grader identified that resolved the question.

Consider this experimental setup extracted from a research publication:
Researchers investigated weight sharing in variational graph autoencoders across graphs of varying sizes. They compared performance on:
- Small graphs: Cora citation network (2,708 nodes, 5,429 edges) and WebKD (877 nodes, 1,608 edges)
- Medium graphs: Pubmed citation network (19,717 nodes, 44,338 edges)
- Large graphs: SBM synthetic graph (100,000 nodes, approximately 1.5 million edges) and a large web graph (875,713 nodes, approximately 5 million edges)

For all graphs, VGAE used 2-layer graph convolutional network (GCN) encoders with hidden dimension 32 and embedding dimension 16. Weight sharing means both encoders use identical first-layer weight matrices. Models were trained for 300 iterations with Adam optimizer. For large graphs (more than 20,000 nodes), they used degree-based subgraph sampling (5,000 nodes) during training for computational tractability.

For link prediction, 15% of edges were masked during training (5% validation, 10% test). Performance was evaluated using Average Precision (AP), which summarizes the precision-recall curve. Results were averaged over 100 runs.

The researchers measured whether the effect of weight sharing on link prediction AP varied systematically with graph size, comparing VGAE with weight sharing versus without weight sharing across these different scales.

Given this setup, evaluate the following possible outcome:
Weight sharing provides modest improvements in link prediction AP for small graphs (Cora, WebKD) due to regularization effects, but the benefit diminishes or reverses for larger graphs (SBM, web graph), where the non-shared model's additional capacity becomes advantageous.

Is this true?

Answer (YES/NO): NO